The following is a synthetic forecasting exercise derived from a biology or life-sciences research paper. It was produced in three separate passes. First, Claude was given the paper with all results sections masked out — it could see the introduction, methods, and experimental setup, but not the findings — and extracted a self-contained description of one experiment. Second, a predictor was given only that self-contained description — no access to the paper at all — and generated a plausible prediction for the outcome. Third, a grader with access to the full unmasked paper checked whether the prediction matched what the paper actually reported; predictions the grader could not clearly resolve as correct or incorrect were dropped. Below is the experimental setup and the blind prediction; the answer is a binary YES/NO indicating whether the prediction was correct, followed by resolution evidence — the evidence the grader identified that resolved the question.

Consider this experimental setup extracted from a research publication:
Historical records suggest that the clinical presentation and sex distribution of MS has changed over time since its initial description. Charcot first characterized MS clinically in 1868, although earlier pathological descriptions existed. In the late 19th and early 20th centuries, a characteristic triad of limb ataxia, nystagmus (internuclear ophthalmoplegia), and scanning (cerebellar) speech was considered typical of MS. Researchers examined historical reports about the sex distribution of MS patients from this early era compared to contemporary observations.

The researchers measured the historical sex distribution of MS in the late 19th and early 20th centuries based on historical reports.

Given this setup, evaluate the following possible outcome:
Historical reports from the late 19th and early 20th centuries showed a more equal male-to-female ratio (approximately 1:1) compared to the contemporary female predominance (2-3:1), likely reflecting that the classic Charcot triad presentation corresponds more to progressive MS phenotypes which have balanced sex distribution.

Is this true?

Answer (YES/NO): NO